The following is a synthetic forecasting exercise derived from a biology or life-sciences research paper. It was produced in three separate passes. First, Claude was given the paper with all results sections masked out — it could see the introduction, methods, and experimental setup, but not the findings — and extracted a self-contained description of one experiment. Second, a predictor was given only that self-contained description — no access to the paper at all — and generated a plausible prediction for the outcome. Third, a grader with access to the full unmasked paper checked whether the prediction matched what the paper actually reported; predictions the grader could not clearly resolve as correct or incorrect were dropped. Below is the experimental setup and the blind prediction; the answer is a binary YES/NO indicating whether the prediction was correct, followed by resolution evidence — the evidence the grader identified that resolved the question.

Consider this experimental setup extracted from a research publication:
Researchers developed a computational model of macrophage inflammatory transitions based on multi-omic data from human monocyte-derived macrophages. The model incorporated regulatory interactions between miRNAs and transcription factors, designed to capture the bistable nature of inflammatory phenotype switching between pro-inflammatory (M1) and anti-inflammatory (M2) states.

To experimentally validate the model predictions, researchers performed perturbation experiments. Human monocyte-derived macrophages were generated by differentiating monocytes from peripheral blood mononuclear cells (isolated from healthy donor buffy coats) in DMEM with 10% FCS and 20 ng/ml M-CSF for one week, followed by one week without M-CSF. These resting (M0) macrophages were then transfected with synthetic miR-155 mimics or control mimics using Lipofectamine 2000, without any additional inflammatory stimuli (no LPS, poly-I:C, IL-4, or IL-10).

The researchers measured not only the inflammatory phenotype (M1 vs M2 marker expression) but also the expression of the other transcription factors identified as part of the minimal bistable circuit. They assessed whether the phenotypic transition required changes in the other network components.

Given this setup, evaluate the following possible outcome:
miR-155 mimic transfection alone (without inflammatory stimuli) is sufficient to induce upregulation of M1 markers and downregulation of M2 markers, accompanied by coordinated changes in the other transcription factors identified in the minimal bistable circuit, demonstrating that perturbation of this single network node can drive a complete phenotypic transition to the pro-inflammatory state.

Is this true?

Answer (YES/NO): NO